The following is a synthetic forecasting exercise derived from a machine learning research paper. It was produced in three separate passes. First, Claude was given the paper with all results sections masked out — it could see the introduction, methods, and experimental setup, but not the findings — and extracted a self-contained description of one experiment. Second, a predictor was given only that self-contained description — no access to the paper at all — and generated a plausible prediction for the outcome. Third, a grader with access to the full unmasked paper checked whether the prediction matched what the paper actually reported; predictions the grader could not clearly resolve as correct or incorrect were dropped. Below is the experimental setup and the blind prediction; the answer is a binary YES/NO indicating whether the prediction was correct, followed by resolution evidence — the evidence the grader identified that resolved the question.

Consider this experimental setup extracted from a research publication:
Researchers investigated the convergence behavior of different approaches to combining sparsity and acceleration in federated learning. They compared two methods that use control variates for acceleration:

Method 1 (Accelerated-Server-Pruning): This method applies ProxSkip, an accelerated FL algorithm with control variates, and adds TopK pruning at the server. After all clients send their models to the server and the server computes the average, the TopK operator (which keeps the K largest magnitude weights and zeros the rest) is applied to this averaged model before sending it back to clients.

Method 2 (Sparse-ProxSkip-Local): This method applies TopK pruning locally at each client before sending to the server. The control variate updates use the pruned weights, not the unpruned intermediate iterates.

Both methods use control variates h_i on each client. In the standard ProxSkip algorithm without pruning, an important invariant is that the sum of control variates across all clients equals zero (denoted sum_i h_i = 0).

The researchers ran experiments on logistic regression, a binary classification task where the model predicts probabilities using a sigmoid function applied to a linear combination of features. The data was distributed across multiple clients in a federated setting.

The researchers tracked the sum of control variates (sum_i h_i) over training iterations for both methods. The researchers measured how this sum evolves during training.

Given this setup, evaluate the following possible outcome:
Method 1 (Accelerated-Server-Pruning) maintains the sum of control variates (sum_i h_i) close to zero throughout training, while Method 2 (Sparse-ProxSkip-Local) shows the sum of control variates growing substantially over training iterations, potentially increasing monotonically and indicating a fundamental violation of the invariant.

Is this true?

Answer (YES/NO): NO